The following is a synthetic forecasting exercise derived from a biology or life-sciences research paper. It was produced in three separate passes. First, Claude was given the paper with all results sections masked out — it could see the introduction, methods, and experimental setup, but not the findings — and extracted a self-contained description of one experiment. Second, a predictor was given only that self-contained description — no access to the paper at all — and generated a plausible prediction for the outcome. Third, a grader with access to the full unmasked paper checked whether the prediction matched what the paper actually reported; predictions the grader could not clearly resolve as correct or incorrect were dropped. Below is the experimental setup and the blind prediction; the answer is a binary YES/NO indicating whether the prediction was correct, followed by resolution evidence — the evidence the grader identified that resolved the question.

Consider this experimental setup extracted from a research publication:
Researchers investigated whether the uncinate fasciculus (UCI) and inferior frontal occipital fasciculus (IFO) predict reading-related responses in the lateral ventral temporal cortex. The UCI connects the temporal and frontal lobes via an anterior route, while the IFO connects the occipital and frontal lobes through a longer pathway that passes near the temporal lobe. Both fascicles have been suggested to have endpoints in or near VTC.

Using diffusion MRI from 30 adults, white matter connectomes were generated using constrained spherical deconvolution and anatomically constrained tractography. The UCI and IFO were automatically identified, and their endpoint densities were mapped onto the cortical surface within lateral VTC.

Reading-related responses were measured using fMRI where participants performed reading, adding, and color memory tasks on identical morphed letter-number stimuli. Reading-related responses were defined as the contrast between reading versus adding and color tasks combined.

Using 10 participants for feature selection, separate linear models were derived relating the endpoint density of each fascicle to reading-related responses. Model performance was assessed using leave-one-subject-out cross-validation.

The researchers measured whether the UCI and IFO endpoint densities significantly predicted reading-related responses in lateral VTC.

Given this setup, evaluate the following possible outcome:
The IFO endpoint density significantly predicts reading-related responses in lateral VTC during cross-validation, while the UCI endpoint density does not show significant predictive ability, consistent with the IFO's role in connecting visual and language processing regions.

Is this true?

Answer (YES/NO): NO